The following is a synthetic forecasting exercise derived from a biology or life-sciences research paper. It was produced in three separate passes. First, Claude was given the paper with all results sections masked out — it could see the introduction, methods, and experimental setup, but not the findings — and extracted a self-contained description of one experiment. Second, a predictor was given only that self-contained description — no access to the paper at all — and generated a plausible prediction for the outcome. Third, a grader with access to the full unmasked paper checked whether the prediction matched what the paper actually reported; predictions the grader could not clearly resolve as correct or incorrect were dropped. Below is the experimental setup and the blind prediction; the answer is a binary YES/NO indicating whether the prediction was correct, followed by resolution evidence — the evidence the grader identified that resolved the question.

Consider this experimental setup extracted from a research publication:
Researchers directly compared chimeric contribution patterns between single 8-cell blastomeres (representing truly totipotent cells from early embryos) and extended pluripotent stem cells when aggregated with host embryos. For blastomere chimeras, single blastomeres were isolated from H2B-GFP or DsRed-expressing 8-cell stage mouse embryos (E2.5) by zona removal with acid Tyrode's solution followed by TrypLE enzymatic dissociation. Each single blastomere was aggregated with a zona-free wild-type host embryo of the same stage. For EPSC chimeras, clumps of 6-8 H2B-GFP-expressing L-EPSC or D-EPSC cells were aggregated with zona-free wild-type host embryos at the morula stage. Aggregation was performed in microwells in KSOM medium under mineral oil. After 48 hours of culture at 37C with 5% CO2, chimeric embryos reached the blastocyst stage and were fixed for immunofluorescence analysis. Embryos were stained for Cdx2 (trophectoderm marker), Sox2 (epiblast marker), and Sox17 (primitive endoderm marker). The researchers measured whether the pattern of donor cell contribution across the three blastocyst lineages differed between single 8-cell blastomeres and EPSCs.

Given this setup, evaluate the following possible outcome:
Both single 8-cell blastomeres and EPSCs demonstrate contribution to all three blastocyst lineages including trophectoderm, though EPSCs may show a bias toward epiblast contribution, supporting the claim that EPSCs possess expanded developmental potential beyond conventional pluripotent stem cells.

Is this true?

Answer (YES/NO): NO